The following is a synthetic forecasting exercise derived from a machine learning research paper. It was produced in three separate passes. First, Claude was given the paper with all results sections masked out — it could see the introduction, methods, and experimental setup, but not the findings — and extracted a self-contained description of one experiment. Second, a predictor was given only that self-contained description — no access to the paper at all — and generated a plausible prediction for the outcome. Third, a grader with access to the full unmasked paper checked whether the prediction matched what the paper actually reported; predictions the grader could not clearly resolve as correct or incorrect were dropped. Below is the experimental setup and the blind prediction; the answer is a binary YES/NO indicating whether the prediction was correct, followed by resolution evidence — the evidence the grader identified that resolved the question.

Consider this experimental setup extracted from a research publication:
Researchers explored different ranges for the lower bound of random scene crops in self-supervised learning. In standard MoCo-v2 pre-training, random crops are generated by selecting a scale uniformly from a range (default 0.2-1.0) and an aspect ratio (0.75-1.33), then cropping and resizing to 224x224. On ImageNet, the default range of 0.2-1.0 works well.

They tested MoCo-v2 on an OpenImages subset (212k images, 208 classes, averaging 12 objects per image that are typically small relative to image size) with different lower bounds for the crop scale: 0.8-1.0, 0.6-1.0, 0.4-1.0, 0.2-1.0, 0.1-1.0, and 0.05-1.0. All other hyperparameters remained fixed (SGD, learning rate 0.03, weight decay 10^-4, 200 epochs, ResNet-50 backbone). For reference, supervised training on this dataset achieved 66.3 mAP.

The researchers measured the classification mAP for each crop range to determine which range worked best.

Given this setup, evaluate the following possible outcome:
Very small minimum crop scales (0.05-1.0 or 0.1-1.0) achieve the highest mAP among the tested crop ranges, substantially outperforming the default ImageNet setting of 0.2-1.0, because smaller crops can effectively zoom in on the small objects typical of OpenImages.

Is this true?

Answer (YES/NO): NO